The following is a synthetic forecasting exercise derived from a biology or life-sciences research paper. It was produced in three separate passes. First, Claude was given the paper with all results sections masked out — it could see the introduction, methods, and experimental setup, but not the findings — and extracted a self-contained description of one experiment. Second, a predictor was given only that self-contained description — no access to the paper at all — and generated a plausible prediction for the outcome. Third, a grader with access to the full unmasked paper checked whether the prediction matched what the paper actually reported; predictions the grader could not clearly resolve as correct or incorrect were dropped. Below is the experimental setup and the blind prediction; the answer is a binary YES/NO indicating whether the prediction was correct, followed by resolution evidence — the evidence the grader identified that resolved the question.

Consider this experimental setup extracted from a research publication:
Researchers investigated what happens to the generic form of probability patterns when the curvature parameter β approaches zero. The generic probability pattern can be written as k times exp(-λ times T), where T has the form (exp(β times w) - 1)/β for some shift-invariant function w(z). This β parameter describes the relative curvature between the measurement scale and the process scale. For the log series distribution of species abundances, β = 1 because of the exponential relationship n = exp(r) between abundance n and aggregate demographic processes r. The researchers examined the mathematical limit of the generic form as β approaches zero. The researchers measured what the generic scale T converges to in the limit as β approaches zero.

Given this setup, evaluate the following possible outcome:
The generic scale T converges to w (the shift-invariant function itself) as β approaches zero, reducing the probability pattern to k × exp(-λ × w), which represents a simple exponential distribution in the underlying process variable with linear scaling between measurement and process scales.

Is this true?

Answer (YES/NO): YES